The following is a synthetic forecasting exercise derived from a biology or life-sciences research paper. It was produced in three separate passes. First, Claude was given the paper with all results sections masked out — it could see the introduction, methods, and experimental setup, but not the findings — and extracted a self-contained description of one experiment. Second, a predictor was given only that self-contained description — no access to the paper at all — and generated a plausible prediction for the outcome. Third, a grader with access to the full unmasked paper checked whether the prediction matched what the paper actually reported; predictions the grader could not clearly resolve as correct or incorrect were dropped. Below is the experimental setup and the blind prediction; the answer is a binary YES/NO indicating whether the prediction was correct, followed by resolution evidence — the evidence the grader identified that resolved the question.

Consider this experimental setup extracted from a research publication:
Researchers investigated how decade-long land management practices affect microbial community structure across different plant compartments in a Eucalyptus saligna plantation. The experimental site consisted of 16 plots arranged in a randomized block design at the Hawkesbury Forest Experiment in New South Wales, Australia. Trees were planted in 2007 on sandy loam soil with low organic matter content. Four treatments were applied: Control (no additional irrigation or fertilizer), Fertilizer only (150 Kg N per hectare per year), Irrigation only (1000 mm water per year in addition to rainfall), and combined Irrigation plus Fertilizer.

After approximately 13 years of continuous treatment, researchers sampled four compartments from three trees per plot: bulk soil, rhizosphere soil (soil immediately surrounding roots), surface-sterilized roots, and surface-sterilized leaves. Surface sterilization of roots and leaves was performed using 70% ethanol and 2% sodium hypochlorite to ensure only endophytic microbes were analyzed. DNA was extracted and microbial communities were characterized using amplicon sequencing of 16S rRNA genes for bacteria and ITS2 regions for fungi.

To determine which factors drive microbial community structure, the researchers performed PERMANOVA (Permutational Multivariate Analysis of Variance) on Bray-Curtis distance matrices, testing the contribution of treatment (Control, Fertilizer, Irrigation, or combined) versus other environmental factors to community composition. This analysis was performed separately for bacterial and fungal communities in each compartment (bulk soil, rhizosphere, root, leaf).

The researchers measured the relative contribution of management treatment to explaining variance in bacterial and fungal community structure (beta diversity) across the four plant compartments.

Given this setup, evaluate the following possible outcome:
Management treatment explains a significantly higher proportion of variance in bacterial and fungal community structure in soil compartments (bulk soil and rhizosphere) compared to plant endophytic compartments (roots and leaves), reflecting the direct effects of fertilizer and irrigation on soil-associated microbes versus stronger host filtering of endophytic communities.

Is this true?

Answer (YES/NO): YES